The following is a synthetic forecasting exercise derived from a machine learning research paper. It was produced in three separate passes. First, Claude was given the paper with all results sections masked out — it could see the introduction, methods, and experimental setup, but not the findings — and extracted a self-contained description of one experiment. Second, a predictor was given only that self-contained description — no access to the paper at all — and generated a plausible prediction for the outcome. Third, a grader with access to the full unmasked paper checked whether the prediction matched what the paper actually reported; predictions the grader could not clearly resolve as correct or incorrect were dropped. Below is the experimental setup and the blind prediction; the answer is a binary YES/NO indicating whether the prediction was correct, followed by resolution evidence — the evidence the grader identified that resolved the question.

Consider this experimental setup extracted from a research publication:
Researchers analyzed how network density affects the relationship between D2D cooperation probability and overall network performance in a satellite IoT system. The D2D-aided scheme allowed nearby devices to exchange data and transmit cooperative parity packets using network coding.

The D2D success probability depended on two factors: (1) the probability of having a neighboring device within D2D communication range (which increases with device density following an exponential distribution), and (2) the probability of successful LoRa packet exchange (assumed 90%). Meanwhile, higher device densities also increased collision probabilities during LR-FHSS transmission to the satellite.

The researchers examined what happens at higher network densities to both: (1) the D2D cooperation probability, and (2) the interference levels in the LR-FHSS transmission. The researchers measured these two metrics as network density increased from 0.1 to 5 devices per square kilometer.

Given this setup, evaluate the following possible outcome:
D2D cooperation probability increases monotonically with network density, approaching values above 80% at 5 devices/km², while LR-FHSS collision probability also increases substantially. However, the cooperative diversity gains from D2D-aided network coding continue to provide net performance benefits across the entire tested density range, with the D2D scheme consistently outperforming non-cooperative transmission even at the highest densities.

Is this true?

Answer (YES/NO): YES